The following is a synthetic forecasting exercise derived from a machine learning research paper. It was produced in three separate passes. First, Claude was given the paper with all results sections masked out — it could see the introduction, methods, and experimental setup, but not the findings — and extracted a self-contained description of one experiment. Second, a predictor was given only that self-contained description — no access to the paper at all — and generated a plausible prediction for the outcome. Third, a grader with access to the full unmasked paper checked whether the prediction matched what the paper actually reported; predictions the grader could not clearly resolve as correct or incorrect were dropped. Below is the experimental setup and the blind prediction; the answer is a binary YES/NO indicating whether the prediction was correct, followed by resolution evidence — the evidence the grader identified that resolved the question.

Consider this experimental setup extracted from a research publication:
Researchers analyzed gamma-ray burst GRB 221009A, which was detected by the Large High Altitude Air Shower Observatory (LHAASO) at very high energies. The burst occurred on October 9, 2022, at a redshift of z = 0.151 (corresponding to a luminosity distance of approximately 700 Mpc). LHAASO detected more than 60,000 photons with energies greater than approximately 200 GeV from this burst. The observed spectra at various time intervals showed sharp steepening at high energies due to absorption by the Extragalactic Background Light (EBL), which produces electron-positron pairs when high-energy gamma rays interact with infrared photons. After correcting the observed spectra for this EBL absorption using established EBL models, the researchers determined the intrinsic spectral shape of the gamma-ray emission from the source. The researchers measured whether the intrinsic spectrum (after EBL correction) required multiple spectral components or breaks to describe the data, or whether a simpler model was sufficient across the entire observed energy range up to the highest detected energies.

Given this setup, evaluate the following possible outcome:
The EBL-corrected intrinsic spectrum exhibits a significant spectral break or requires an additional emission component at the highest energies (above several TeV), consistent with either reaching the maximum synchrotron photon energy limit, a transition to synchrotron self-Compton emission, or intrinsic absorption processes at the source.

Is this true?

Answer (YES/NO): NO